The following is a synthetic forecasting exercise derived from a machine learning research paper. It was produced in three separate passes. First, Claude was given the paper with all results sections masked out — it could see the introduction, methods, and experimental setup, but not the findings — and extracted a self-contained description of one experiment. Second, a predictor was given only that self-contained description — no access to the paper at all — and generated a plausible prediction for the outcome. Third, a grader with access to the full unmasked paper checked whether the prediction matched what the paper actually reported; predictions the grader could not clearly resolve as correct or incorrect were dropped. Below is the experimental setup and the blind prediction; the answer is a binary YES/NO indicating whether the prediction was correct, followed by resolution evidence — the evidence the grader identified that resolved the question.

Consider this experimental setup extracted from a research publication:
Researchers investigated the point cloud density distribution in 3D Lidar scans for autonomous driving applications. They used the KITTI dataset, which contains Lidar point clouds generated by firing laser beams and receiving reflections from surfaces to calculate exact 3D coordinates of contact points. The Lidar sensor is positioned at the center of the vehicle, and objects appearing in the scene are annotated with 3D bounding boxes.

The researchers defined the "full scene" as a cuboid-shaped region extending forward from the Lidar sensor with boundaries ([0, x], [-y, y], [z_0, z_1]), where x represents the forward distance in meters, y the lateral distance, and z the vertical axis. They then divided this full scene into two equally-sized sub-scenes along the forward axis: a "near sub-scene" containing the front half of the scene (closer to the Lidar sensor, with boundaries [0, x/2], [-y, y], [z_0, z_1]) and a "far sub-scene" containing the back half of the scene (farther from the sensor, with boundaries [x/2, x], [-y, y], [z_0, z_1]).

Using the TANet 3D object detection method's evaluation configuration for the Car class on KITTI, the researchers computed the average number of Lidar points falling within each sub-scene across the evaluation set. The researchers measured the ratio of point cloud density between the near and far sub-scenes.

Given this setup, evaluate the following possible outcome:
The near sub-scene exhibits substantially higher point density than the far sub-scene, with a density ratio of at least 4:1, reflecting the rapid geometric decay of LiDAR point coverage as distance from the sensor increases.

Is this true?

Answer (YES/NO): YES